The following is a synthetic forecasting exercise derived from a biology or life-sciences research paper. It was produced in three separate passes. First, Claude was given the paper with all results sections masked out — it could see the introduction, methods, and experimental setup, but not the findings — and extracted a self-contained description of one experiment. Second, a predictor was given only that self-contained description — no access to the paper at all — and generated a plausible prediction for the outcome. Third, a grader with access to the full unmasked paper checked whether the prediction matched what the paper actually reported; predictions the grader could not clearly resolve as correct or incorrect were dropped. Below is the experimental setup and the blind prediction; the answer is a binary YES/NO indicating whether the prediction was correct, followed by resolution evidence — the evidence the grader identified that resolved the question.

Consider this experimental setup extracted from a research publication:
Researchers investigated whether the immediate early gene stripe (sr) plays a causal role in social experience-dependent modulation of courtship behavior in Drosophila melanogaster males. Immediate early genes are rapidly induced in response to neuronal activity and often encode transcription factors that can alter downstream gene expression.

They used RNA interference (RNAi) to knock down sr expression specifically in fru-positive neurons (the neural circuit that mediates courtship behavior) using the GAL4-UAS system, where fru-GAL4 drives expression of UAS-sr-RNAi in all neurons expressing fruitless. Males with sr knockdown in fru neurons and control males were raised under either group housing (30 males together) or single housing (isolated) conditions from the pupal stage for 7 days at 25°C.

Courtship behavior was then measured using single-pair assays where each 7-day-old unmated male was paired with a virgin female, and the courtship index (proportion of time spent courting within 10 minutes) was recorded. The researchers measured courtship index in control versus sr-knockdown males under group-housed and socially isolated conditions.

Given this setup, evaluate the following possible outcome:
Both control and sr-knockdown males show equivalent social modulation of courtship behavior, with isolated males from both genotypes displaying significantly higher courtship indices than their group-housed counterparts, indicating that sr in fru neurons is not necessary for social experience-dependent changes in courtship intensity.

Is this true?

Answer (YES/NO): NO